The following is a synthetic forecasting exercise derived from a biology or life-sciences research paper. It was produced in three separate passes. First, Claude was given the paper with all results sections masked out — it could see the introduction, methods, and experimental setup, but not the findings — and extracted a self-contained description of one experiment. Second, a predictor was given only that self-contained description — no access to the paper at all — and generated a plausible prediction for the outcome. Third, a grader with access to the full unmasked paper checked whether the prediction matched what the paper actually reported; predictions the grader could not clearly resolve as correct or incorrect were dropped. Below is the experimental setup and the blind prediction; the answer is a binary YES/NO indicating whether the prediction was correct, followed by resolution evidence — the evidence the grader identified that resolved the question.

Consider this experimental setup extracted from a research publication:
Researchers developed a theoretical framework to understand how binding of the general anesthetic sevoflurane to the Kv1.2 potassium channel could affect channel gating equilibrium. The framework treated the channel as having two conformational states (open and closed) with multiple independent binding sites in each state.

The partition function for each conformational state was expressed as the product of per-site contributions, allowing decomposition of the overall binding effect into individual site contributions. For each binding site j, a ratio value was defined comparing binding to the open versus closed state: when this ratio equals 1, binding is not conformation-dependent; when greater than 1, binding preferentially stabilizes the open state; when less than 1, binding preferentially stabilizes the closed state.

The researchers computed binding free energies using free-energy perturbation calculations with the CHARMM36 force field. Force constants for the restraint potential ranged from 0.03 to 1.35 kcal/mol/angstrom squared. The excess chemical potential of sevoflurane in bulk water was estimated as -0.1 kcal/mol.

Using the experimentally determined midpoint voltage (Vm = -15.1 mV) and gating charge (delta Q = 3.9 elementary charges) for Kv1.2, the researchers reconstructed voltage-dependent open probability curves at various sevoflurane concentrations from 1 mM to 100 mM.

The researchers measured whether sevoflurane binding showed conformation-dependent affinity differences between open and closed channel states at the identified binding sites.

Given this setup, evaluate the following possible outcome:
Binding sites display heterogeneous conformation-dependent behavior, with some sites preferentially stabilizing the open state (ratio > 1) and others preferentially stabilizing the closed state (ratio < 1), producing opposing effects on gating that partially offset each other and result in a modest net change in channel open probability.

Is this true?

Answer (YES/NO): NO